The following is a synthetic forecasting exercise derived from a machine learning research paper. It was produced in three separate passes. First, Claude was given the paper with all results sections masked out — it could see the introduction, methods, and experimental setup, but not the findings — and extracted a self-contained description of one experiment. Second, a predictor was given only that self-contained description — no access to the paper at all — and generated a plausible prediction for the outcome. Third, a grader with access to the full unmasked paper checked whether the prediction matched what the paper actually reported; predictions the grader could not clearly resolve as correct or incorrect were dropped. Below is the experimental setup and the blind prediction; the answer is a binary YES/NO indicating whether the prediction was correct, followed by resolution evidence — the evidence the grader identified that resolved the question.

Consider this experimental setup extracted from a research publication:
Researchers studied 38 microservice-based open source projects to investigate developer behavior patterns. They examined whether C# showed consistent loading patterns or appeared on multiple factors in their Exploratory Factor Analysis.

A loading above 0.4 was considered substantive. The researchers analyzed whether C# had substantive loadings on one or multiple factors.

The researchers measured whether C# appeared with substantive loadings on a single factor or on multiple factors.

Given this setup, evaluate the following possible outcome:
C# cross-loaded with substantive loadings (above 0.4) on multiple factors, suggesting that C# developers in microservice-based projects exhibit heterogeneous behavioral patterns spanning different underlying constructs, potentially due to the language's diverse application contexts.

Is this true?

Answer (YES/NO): YES